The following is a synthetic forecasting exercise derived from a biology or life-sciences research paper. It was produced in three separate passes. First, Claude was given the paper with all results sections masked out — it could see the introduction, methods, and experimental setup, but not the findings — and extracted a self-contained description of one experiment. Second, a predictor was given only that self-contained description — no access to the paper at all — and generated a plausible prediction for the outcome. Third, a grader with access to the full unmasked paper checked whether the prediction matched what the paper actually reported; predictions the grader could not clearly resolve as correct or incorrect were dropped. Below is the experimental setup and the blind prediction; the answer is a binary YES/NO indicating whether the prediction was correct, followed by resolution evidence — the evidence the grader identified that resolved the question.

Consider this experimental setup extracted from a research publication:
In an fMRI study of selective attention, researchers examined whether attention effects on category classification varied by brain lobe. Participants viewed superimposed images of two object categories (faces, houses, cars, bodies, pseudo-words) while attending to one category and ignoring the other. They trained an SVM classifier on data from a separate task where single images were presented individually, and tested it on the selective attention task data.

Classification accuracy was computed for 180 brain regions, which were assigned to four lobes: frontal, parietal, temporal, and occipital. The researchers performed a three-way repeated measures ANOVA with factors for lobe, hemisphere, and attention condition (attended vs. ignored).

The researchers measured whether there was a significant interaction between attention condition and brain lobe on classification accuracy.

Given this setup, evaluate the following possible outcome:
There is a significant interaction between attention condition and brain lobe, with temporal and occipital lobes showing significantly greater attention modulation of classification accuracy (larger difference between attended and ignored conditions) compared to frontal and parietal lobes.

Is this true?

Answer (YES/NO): NO